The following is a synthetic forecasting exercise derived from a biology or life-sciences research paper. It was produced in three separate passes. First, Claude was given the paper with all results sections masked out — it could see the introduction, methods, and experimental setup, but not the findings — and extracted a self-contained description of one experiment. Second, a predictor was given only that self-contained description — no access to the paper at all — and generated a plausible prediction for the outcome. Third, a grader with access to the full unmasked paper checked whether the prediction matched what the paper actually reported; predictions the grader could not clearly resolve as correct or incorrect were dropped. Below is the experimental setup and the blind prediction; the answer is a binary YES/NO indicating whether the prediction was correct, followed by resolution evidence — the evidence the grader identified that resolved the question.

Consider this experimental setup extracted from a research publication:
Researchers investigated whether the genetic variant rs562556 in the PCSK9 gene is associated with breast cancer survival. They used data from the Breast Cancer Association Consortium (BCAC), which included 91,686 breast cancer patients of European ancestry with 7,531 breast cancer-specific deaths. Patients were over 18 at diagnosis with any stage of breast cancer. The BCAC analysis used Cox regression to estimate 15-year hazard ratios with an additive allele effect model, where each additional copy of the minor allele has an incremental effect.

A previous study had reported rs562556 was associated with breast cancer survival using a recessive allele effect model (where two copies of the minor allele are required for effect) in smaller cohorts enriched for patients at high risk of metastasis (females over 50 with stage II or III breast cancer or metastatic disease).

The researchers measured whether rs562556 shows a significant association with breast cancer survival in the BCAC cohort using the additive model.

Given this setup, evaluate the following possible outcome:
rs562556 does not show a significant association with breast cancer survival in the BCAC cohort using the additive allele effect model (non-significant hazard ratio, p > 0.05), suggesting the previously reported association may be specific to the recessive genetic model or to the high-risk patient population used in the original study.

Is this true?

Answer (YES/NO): YES